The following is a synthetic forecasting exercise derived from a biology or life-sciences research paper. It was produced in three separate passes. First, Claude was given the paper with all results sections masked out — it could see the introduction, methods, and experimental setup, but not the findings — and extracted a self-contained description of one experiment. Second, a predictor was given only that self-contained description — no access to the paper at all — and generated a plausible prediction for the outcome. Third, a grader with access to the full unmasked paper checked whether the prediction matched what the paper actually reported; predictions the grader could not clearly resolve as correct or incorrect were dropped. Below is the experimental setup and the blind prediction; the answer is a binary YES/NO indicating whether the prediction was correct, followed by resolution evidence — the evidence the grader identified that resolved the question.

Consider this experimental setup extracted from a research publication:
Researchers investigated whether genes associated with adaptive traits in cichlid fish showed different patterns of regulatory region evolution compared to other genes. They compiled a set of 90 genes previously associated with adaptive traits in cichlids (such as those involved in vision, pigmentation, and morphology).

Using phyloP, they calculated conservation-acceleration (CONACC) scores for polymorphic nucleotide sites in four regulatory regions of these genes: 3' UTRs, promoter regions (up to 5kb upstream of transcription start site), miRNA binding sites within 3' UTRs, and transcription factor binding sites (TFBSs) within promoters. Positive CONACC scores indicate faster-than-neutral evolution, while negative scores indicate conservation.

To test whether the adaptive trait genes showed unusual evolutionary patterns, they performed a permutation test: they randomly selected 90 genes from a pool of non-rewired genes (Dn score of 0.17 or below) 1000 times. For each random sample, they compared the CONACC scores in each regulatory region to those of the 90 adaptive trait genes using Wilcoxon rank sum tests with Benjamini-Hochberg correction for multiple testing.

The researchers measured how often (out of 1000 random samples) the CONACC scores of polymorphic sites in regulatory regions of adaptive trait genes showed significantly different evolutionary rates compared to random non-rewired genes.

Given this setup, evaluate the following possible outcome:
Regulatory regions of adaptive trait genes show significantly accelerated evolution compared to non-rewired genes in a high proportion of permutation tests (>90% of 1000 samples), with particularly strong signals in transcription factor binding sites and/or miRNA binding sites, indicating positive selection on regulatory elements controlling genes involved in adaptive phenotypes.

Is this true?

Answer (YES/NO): YES